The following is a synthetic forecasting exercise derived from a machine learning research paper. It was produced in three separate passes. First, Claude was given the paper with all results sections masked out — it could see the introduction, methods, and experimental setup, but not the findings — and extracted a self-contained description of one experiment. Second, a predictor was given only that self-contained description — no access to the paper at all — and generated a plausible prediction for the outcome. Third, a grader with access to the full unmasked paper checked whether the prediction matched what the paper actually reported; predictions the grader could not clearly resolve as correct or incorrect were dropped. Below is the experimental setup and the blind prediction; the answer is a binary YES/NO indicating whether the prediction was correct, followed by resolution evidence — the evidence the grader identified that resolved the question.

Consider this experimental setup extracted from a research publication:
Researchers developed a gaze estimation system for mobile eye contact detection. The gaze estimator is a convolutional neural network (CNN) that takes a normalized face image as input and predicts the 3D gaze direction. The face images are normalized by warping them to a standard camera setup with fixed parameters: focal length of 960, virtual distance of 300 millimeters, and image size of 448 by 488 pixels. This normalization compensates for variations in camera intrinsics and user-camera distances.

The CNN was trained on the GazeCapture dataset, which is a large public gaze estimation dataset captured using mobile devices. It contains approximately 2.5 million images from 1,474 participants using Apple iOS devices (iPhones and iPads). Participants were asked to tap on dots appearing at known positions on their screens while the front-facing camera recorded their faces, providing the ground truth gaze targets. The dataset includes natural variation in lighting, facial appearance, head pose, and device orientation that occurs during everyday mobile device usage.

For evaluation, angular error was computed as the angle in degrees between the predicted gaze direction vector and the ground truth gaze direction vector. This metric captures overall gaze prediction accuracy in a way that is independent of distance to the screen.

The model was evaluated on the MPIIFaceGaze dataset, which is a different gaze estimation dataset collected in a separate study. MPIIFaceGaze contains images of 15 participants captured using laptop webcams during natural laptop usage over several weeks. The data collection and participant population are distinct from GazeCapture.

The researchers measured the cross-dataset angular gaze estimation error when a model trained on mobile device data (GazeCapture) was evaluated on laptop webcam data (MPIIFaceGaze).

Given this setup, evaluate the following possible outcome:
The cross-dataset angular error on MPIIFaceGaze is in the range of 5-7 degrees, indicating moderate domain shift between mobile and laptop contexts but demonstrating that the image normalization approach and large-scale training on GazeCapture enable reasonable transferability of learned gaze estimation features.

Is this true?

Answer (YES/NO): YES